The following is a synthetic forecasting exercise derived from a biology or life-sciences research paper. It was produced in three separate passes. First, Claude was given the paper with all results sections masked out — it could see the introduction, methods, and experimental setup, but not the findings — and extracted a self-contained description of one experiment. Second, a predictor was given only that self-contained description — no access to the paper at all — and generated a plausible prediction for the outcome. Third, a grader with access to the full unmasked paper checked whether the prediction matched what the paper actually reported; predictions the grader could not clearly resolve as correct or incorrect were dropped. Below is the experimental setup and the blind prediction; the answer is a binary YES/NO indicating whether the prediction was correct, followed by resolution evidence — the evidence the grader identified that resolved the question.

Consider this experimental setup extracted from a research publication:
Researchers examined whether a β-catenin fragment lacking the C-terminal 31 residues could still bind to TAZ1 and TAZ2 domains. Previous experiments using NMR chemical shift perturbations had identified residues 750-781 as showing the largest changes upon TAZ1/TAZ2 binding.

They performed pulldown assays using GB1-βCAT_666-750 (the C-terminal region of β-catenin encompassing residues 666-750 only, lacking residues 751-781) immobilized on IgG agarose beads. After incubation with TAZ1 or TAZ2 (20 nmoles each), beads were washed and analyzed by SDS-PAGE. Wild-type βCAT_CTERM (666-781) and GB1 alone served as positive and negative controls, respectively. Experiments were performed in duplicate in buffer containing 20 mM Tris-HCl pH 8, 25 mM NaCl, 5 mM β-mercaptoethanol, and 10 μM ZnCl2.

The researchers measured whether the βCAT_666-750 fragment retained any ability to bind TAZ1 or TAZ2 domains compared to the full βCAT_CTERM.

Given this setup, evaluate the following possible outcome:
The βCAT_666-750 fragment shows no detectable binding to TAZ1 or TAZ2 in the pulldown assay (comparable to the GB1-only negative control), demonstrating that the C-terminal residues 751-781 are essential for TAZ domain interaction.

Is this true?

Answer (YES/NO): YES